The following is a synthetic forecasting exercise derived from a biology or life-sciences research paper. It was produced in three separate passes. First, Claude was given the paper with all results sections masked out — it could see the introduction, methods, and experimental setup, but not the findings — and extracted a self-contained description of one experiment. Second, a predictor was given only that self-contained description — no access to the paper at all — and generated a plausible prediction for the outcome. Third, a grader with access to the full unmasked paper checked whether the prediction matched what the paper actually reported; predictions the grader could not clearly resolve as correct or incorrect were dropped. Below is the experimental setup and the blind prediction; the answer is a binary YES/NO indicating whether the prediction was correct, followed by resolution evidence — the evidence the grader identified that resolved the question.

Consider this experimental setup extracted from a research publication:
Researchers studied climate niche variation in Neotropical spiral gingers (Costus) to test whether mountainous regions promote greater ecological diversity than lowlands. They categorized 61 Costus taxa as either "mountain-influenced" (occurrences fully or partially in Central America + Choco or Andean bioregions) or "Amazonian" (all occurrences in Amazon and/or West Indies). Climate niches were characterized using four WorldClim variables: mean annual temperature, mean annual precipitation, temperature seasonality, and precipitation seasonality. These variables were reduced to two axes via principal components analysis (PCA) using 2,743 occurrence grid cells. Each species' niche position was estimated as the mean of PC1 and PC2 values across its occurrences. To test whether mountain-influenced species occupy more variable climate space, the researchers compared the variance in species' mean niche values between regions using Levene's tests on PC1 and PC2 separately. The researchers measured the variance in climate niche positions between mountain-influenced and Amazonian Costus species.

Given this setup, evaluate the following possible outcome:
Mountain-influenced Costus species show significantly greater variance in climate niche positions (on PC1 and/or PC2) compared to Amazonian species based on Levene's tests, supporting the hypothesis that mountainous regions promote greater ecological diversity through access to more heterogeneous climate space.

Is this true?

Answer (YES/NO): YES